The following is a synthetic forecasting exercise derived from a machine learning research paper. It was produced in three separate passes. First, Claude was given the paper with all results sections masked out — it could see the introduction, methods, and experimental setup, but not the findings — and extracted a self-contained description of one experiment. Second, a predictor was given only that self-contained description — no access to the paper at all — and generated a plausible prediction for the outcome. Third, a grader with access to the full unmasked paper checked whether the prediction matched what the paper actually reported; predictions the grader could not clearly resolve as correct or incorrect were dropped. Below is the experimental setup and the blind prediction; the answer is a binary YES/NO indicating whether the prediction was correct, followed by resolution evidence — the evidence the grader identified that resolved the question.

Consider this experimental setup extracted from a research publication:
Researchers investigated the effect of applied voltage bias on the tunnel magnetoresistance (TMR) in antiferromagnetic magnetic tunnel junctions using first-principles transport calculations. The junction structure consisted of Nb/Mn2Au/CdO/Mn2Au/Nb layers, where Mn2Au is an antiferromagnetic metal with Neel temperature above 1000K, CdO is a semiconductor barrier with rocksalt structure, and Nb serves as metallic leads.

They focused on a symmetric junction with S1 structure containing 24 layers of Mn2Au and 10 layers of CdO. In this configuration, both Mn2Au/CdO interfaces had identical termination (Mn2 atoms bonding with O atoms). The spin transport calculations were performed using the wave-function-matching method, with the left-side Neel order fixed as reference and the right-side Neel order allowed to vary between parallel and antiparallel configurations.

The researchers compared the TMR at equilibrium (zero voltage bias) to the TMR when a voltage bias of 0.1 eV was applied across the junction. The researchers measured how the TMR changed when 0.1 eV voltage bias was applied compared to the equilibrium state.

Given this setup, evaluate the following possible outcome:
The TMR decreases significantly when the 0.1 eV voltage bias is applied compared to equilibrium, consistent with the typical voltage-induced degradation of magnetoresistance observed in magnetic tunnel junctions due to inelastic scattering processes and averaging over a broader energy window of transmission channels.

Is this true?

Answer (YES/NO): YES